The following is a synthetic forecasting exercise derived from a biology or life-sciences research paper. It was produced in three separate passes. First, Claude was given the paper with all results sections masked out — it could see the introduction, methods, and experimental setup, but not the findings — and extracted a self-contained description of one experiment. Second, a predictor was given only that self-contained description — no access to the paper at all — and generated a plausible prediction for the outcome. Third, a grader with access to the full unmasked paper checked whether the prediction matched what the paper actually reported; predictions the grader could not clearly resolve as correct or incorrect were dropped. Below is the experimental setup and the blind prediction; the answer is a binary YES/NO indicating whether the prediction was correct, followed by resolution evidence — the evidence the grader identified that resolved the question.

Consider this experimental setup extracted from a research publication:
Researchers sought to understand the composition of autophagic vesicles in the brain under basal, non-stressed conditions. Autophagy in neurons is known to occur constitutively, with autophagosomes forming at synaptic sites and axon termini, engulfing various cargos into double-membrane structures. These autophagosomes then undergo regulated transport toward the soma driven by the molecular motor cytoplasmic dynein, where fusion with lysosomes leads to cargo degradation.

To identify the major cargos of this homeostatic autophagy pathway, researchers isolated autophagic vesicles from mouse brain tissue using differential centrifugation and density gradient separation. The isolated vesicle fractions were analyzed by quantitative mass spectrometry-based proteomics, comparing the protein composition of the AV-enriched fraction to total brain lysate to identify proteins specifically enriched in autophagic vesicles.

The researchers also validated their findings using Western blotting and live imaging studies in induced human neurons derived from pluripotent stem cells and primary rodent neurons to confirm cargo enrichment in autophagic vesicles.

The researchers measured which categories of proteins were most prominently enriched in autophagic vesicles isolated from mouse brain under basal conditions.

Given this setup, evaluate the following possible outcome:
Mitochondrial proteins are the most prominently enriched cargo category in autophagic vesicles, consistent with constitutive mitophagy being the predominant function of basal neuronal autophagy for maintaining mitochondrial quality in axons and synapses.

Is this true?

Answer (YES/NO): NO